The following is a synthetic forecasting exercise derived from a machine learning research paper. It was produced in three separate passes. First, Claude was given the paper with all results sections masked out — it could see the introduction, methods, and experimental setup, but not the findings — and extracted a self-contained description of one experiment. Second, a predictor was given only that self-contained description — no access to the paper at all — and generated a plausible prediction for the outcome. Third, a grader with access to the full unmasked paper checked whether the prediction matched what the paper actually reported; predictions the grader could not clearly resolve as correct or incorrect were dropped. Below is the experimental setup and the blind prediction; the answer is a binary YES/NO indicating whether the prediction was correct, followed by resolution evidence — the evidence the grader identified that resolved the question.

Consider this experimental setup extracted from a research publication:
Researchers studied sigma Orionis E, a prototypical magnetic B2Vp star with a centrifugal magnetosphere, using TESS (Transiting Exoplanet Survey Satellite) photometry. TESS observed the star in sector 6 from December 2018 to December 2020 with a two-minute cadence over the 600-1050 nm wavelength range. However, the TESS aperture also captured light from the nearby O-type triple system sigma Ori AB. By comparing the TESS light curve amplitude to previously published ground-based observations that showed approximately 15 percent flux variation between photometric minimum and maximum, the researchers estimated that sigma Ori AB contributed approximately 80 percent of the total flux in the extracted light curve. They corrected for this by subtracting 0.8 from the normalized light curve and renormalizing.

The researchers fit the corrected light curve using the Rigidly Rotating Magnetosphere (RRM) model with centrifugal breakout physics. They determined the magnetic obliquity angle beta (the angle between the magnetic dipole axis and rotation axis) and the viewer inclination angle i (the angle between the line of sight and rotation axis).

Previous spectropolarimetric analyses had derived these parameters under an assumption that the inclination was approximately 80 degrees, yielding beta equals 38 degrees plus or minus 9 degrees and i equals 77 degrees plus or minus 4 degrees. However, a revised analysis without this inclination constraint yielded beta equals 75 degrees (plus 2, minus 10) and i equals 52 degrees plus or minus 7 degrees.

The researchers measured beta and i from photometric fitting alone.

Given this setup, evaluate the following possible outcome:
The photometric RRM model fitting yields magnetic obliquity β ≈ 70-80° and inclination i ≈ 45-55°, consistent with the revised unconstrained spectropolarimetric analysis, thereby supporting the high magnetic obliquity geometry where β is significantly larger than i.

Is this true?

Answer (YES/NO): NO